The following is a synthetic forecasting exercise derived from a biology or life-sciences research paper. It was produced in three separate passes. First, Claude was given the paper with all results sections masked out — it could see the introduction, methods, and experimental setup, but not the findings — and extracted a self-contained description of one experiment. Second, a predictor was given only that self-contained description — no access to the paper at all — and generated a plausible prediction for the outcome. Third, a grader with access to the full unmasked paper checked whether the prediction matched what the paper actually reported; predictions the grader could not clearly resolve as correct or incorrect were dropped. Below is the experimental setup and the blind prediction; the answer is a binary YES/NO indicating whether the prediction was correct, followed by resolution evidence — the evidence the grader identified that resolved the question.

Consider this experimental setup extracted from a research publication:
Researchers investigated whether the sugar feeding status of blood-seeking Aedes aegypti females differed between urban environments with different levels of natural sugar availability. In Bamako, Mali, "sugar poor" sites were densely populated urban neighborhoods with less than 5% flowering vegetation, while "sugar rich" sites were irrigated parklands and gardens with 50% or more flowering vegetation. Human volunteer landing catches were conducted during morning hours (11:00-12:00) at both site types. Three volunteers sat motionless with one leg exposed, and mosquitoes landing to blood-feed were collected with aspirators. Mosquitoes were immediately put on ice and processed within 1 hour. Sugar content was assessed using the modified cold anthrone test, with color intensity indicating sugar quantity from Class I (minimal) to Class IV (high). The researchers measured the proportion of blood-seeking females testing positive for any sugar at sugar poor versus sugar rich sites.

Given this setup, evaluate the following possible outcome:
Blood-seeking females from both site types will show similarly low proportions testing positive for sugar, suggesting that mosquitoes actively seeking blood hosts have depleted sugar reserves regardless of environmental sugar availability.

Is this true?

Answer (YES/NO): YES